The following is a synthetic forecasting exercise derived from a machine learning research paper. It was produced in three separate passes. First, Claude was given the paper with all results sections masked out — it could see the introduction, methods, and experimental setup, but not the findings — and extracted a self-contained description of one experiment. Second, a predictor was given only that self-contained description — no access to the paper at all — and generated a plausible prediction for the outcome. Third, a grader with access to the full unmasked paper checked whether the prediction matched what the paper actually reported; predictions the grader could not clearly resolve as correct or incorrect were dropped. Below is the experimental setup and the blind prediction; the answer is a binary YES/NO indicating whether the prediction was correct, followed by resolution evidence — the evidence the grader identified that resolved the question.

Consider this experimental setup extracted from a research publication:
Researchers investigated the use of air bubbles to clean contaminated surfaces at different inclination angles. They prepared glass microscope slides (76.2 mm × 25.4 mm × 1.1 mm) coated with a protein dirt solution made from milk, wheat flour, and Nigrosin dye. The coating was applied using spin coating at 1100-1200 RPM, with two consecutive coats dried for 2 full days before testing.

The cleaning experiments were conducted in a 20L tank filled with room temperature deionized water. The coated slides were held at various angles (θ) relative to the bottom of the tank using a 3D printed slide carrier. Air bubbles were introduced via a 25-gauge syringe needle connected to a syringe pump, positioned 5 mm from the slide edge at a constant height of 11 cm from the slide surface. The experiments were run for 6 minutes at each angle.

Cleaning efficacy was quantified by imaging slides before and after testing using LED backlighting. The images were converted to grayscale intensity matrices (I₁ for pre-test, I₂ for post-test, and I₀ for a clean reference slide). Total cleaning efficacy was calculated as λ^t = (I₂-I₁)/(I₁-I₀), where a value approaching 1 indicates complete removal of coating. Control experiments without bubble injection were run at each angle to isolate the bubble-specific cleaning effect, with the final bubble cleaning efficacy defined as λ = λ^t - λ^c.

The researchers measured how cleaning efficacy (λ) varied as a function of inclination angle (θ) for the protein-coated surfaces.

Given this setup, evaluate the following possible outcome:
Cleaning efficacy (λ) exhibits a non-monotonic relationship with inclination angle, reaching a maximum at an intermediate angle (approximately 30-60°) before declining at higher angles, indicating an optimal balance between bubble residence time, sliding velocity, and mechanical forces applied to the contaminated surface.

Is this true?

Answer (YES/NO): NO